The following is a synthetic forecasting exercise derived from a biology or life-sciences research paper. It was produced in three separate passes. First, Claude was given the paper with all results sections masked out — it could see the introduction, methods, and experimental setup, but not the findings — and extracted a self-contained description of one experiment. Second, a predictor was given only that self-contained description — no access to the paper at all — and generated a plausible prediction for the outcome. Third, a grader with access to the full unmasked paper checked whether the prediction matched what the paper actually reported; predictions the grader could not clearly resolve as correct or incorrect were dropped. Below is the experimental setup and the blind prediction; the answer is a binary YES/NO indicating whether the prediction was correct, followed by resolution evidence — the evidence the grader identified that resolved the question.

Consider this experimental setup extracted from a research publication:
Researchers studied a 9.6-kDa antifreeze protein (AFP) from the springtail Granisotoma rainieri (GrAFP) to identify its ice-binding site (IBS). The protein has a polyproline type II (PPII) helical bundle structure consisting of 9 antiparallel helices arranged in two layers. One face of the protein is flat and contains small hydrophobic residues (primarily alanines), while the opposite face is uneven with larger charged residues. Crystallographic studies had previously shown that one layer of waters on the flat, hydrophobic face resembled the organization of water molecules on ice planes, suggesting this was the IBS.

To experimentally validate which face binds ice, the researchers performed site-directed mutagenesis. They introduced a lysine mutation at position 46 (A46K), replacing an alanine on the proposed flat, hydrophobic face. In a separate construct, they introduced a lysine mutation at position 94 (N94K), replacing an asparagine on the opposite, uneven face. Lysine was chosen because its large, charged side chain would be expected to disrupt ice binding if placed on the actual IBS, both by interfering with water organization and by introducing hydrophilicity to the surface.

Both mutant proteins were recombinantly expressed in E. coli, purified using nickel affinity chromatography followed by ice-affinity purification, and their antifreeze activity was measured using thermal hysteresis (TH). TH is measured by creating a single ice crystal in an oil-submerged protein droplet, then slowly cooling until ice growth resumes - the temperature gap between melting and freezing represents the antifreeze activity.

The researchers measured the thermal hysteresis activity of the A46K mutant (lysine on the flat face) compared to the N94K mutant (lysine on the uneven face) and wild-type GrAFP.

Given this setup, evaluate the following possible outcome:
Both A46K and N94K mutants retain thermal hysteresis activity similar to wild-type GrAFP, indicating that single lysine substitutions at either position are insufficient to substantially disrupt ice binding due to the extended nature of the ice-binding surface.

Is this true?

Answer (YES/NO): NO